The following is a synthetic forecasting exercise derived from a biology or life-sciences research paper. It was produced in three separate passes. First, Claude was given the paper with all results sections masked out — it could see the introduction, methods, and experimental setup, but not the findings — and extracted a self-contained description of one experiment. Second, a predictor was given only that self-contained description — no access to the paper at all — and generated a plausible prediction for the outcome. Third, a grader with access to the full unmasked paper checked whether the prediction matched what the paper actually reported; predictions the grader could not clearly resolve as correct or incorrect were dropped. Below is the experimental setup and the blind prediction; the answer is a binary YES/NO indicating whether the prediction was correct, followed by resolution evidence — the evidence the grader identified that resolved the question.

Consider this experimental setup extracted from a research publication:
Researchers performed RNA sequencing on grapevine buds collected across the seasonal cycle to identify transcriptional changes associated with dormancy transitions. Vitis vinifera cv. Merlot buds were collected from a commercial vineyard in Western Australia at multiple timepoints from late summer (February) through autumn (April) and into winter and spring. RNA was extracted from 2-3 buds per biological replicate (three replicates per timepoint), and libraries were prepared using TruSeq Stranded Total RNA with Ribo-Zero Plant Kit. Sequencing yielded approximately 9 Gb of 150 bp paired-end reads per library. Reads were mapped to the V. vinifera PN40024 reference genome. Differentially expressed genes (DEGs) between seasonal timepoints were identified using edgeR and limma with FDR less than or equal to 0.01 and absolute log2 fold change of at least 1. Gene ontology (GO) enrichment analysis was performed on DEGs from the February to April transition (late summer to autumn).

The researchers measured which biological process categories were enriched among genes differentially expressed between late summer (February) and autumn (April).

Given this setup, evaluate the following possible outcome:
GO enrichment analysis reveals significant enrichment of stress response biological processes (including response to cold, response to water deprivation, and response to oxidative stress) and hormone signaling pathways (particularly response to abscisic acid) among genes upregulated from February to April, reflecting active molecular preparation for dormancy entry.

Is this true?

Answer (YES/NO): NO